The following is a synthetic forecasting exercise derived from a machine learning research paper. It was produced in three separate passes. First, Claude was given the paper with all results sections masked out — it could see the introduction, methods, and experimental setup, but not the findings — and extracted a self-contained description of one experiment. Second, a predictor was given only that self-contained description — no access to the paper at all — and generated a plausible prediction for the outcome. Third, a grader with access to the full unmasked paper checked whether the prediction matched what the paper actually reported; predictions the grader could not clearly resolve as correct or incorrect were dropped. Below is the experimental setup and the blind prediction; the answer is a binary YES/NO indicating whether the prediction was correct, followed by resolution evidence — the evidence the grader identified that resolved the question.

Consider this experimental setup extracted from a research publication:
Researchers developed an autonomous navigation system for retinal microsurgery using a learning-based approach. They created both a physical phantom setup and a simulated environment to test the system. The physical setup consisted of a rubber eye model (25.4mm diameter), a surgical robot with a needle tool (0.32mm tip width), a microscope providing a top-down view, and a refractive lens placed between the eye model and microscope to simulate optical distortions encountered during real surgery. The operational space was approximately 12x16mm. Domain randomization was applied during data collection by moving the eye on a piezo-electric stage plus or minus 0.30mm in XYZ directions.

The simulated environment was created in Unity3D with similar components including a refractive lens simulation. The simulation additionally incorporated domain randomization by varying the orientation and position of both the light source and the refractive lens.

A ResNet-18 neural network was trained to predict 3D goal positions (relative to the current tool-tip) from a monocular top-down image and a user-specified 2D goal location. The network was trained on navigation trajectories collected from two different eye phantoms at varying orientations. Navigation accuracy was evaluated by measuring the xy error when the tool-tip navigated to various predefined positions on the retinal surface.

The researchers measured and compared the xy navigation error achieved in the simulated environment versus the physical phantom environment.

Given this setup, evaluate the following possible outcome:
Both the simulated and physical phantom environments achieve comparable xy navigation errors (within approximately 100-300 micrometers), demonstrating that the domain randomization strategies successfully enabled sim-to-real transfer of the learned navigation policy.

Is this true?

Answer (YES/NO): NO